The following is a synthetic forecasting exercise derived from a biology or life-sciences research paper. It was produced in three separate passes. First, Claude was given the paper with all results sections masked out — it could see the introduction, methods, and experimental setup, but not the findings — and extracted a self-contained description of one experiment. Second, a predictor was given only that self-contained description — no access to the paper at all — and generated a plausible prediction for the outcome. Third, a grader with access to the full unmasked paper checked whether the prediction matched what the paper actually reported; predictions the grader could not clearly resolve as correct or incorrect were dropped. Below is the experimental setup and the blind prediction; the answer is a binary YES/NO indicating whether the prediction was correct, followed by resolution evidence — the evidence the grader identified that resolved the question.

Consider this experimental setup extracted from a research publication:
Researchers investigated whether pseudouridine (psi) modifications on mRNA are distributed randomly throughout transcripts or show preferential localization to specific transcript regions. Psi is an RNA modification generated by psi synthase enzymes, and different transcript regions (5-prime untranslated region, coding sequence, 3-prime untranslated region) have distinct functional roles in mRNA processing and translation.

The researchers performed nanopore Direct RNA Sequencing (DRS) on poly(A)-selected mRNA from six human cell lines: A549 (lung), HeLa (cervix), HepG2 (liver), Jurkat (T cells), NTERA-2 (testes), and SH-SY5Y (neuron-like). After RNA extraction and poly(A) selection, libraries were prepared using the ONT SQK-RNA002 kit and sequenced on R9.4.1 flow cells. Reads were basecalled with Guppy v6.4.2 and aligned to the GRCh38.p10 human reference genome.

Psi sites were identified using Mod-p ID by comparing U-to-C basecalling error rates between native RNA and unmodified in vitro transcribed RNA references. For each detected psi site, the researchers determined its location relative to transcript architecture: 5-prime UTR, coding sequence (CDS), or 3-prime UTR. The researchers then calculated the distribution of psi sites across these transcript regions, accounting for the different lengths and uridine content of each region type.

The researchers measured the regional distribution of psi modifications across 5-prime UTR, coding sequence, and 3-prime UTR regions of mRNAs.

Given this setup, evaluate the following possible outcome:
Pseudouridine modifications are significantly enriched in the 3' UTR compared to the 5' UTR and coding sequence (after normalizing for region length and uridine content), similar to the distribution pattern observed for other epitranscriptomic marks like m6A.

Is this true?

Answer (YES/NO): NO